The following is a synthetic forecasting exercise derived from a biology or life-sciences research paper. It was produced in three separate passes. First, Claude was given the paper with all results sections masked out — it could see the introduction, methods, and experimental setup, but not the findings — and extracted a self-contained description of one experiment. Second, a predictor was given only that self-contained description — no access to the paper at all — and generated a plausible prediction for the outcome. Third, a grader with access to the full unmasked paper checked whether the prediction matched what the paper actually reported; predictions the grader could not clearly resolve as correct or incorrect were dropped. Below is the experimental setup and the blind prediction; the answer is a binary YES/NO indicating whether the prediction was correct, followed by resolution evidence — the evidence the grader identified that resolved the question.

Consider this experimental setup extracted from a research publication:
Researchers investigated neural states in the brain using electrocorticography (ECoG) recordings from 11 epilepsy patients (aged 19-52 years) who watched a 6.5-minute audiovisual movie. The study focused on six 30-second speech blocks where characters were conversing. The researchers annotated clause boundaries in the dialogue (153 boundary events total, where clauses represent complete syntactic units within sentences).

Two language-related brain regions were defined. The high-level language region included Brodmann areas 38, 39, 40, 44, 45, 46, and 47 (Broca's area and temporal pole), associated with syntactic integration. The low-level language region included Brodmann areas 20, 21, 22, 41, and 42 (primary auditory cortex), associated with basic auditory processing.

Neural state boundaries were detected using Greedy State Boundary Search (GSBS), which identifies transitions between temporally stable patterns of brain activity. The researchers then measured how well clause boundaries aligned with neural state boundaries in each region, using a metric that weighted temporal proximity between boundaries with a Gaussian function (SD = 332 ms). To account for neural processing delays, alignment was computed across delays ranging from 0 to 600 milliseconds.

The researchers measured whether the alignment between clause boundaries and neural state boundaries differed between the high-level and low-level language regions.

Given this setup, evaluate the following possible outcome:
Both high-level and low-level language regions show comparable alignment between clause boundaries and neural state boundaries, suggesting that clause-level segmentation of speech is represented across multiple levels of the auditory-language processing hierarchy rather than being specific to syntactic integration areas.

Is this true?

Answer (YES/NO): NO